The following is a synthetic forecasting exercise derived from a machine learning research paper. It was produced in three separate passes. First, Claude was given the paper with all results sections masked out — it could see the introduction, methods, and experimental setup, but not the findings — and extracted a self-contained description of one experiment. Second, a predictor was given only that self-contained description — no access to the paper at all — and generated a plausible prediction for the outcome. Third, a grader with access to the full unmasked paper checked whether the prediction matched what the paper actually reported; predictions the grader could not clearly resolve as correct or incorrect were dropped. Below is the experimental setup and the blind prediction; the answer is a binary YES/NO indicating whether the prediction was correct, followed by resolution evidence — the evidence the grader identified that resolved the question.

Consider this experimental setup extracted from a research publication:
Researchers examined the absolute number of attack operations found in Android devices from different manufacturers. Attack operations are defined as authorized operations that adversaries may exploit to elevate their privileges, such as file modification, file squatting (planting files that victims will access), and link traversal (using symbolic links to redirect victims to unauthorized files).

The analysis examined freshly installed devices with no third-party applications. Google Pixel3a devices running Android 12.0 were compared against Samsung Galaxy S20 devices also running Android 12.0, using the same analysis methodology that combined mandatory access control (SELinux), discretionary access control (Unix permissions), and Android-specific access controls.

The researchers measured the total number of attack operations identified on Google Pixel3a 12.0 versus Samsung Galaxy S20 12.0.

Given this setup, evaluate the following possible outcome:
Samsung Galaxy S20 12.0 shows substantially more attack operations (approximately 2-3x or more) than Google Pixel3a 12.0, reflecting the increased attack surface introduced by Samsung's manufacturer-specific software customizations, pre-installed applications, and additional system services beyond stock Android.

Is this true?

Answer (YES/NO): YES